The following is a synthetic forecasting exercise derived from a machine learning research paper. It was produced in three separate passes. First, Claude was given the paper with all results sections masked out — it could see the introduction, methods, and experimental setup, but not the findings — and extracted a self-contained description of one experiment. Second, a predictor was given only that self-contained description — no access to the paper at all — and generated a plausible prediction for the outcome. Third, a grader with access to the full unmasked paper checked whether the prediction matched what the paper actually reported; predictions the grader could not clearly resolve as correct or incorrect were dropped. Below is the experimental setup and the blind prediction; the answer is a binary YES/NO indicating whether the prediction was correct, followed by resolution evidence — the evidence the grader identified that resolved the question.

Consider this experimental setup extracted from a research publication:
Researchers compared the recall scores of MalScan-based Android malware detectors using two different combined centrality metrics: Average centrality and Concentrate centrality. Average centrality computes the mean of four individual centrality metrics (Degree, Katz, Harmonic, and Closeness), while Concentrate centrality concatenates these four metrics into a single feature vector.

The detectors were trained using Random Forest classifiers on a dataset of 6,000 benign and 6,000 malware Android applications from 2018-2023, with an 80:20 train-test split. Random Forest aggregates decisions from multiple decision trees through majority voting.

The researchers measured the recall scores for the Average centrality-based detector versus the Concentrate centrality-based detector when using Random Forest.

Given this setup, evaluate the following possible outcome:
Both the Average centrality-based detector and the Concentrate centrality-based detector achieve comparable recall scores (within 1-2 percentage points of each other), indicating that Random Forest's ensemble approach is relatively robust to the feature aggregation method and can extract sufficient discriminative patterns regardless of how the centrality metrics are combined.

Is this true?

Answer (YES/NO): YES